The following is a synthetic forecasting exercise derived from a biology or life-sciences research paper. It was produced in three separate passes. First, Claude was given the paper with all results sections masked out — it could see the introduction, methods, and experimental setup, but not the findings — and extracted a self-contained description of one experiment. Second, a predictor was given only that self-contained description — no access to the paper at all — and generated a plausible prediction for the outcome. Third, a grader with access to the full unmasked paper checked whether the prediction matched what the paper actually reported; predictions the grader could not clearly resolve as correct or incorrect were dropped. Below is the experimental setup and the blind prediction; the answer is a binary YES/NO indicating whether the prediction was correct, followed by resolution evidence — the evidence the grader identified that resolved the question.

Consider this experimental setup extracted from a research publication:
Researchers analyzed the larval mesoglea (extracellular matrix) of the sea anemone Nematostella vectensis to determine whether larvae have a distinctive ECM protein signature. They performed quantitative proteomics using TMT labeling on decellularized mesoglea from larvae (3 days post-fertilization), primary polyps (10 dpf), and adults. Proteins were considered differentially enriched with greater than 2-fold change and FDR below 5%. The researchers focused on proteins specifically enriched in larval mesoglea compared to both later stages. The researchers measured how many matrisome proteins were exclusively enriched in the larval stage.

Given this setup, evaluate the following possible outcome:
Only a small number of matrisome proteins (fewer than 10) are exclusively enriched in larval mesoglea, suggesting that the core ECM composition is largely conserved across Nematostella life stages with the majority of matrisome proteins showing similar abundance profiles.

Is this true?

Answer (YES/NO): YES